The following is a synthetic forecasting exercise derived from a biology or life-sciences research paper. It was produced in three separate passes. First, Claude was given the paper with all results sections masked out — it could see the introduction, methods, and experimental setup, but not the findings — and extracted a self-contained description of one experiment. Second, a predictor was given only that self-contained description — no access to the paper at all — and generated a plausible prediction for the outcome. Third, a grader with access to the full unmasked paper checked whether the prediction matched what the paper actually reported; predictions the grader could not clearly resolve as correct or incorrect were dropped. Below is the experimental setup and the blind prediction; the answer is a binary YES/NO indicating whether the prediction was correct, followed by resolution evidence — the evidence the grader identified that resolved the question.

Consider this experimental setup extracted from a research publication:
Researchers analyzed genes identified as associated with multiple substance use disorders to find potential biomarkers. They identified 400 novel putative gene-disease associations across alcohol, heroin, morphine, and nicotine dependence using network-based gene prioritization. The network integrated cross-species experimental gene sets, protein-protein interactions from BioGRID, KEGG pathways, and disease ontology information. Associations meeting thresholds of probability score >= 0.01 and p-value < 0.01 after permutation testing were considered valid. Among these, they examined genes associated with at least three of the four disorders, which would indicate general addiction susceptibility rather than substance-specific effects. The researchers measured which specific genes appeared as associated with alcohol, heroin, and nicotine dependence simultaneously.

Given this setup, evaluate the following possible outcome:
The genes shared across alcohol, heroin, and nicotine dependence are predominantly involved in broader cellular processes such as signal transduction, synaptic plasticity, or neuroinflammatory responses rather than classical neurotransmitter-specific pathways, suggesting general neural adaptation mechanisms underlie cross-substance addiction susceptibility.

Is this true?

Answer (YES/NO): NO